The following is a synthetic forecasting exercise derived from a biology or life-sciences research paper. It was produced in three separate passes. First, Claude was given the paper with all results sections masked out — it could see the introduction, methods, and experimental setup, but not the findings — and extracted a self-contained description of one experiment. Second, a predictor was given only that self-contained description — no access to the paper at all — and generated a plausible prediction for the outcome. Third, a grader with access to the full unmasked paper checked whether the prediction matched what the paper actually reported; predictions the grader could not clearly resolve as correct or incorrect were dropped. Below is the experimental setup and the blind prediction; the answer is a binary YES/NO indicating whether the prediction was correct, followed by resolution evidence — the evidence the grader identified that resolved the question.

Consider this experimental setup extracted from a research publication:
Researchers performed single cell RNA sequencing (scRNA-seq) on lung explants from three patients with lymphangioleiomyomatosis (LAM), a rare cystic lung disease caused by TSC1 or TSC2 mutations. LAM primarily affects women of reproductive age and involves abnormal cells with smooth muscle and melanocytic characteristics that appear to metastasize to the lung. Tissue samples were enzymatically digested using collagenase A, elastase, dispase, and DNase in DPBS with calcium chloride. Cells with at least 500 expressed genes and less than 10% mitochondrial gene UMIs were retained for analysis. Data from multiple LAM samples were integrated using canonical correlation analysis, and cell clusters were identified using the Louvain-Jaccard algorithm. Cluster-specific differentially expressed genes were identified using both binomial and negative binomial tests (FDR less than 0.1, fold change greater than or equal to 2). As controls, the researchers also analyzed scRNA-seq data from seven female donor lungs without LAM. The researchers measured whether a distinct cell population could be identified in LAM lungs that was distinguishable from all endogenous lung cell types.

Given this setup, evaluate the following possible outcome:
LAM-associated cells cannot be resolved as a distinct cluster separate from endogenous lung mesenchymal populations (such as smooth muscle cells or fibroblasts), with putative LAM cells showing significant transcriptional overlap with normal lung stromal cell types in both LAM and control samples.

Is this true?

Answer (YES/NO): NO